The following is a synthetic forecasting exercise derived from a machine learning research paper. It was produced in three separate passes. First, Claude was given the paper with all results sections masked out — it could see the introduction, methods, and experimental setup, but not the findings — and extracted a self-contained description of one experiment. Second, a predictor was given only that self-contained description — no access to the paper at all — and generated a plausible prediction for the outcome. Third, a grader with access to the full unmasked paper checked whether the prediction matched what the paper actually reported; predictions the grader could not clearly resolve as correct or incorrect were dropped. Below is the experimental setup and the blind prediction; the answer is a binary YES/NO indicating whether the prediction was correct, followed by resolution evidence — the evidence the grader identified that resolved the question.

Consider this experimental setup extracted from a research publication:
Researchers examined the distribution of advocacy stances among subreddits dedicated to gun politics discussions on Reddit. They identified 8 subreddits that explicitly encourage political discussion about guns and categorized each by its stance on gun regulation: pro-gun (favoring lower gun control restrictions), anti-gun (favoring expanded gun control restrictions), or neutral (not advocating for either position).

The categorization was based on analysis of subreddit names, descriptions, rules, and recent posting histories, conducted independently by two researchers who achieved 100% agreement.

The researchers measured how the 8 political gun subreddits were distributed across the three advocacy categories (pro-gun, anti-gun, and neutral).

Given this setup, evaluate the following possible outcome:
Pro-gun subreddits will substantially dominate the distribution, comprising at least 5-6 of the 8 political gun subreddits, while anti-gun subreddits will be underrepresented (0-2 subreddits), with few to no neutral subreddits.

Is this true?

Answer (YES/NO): YES